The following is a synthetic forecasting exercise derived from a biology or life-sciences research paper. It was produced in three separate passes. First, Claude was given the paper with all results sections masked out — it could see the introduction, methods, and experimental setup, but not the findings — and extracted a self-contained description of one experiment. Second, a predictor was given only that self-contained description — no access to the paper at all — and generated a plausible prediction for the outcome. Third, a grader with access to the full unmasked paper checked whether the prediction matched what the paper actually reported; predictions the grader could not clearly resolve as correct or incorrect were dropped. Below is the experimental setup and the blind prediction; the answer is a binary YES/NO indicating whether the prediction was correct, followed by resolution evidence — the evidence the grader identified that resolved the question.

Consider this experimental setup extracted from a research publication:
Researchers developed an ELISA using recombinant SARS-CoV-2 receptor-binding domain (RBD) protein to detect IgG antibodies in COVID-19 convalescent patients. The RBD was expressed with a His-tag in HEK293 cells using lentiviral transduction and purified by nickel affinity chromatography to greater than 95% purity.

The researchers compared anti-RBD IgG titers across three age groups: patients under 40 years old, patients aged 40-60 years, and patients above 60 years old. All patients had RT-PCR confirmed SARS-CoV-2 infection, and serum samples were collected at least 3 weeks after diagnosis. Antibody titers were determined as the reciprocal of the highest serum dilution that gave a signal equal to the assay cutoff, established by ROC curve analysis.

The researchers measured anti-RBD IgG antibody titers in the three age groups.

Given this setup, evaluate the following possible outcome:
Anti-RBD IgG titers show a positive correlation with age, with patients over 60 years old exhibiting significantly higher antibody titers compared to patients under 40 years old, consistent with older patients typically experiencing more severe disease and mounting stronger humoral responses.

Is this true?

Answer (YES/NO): NO